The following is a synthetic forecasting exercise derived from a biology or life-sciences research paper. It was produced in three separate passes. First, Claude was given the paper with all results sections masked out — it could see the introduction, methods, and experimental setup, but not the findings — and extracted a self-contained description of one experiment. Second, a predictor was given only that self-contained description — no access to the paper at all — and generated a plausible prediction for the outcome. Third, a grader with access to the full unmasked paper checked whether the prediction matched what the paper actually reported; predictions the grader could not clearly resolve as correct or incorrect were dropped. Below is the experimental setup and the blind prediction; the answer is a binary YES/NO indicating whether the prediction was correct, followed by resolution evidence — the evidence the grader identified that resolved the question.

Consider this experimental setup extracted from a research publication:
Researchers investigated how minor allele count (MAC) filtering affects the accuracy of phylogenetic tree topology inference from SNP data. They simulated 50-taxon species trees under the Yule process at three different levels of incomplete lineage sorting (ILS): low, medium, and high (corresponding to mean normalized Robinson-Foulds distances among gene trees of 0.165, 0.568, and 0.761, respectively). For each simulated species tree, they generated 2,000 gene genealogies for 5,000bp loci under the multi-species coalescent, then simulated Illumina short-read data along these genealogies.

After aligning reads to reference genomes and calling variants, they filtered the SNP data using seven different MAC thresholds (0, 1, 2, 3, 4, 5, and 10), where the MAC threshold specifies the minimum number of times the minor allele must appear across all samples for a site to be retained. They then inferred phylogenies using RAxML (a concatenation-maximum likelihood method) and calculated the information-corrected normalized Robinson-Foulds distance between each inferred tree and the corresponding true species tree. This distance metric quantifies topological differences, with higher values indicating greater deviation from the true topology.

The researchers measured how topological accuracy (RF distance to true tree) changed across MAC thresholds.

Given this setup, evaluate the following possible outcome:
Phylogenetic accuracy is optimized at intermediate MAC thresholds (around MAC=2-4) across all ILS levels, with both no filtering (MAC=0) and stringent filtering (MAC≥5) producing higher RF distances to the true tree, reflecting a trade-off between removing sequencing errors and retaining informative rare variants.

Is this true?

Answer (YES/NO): YES